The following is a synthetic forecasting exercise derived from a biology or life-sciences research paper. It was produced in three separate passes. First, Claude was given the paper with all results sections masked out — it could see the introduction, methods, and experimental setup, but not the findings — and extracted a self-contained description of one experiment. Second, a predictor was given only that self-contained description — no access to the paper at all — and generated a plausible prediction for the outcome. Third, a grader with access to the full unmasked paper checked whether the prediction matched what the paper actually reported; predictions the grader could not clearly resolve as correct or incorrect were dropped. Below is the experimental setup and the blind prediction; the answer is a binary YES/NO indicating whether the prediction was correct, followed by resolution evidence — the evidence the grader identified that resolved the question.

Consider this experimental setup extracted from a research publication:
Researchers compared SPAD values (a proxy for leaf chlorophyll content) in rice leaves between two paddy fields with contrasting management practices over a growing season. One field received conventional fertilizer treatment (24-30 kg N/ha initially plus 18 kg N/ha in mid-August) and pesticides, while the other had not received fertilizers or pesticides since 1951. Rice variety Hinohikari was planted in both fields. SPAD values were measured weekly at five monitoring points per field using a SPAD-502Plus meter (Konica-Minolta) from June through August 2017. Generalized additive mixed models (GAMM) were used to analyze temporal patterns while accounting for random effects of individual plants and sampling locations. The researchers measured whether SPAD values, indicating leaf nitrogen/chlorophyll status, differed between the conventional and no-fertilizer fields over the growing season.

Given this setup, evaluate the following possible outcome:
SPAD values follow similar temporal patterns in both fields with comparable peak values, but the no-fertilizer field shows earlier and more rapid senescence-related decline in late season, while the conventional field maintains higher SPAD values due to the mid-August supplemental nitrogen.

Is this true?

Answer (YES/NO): NO